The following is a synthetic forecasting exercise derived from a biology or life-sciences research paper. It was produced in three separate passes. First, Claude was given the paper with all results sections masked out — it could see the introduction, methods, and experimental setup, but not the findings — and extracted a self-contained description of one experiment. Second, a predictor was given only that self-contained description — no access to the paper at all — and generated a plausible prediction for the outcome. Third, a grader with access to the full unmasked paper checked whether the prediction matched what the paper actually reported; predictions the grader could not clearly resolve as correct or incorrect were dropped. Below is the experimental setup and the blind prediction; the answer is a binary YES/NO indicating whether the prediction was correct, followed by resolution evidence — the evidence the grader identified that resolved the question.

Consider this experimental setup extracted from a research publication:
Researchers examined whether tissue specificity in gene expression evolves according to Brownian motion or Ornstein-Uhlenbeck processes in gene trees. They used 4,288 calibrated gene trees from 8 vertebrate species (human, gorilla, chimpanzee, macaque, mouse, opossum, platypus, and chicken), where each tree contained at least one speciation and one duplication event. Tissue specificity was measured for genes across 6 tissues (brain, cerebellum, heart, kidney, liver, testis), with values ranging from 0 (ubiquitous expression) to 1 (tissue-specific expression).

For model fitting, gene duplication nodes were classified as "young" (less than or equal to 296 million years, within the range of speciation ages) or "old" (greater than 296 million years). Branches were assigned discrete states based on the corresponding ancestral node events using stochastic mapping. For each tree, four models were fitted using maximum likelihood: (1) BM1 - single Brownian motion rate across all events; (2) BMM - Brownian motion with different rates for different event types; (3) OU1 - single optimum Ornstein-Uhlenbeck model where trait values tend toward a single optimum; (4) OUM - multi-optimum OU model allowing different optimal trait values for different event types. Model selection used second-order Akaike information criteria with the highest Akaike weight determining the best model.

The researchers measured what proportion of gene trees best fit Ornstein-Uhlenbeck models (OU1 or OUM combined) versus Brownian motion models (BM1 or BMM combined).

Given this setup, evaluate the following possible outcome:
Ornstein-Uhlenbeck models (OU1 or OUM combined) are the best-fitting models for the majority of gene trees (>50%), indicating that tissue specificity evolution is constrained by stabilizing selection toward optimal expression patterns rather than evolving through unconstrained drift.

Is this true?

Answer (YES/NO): YES